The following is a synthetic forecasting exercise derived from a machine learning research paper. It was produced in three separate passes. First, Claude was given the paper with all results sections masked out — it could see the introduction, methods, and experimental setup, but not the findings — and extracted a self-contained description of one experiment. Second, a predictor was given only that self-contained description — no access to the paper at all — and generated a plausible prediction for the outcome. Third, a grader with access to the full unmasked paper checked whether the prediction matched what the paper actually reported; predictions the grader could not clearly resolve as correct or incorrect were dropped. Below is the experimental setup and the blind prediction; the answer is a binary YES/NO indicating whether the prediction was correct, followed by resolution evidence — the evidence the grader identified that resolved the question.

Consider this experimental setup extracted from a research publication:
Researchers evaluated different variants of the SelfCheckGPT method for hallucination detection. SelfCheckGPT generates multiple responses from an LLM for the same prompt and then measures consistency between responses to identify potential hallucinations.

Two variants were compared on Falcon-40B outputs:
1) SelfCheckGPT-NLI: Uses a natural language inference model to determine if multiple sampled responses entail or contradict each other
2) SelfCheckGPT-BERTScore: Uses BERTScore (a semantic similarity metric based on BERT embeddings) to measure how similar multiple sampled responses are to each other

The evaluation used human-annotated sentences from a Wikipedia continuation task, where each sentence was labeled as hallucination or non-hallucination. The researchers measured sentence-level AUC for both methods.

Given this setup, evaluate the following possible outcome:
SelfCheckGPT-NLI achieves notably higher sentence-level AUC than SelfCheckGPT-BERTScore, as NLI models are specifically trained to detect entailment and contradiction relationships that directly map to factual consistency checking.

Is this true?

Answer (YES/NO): YES